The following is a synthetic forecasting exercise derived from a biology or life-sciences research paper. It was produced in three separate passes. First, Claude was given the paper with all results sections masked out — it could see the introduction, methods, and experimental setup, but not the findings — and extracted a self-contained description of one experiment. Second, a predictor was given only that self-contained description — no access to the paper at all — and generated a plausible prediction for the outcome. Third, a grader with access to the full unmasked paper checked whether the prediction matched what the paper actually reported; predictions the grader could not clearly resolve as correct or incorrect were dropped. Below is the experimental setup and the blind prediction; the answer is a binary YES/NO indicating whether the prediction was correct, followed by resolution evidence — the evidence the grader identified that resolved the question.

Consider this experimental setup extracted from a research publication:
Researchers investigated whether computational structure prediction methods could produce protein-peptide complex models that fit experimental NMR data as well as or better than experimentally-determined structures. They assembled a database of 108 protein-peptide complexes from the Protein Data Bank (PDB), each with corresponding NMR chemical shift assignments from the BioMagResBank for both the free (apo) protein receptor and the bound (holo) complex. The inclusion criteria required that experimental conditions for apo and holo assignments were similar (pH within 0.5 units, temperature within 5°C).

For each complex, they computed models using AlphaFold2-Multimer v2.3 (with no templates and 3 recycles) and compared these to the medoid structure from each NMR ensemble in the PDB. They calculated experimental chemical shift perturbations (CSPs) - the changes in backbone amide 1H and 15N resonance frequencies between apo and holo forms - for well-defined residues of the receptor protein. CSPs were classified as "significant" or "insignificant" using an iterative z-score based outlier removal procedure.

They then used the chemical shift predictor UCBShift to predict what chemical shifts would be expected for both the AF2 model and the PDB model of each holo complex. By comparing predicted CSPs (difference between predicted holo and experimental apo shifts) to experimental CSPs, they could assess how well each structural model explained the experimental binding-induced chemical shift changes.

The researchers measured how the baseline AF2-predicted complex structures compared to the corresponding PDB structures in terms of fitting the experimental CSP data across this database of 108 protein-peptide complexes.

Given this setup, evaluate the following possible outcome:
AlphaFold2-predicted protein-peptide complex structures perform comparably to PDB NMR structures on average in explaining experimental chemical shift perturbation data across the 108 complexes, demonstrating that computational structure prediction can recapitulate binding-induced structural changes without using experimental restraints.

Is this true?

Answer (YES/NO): NO